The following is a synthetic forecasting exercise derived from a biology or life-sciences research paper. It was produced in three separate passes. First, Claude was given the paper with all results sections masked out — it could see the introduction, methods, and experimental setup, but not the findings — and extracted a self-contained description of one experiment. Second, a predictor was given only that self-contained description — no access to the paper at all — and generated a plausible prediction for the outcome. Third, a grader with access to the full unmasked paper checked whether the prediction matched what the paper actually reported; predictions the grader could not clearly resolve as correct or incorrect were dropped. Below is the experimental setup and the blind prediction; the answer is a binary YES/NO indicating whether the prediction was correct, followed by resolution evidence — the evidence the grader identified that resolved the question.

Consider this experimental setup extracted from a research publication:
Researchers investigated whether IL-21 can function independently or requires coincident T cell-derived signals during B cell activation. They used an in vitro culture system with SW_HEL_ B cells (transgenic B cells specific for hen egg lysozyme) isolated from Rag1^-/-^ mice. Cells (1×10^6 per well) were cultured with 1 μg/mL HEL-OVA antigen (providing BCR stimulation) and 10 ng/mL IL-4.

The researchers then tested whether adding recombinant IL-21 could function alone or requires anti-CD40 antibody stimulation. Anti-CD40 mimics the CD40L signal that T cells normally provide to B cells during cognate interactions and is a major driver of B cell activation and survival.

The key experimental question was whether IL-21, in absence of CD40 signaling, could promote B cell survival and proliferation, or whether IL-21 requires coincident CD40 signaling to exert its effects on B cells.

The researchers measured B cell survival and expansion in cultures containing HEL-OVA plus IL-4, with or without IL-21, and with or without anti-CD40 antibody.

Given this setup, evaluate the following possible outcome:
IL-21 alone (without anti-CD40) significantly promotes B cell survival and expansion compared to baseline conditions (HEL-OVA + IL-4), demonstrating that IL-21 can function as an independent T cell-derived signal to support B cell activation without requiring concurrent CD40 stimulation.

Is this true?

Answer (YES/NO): NO